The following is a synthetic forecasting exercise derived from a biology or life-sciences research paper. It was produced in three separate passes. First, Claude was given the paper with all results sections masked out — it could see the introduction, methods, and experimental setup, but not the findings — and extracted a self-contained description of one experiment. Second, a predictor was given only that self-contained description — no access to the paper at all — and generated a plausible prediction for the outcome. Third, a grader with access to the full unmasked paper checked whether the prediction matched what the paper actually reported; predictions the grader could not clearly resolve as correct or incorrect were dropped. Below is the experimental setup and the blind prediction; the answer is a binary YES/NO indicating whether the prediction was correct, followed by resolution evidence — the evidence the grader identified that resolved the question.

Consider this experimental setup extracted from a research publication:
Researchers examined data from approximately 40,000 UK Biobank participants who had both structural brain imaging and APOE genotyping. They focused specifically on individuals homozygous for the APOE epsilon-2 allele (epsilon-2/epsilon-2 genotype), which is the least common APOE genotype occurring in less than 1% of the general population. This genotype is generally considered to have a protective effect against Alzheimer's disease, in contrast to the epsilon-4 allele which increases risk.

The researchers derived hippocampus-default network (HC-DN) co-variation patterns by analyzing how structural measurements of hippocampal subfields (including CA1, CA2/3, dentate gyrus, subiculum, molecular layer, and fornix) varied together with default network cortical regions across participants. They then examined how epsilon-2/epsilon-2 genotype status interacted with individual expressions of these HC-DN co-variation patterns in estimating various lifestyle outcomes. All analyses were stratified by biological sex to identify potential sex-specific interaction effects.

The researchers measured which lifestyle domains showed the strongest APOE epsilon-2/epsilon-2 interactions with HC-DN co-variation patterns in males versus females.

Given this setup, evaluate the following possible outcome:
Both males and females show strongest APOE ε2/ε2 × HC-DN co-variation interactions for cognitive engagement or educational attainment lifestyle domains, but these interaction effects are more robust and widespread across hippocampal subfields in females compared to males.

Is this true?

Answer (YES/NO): NO